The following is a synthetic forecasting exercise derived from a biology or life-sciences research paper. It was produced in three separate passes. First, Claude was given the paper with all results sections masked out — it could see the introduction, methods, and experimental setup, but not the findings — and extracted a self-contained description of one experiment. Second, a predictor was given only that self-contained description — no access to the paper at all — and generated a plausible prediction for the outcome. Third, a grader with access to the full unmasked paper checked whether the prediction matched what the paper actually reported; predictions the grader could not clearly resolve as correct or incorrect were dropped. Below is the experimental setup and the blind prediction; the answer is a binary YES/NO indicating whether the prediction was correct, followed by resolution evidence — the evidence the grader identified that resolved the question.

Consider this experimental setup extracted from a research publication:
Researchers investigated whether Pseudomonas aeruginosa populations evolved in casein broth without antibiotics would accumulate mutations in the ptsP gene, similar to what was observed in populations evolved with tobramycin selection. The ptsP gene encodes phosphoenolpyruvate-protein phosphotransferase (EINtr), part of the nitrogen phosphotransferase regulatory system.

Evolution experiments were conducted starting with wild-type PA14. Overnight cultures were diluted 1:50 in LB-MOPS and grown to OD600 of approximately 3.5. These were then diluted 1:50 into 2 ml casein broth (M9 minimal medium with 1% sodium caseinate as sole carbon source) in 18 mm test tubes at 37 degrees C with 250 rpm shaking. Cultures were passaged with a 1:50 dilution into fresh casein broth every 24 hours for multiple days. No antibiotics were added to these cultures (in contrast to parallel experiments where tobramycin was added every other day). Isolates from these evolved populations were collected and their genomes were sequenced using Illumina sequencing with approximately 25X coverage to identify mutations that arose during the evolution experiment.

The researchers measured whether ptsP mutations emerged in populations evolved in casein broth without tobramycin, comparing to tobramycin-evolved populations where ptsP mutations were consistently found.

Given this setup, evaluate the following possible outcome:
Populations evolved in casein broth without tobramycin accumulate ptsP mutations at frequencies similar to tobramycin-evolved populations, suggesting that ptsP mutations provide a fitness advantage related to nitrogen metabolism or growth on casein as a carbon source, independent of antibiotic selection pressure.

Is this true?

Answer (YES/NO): NO